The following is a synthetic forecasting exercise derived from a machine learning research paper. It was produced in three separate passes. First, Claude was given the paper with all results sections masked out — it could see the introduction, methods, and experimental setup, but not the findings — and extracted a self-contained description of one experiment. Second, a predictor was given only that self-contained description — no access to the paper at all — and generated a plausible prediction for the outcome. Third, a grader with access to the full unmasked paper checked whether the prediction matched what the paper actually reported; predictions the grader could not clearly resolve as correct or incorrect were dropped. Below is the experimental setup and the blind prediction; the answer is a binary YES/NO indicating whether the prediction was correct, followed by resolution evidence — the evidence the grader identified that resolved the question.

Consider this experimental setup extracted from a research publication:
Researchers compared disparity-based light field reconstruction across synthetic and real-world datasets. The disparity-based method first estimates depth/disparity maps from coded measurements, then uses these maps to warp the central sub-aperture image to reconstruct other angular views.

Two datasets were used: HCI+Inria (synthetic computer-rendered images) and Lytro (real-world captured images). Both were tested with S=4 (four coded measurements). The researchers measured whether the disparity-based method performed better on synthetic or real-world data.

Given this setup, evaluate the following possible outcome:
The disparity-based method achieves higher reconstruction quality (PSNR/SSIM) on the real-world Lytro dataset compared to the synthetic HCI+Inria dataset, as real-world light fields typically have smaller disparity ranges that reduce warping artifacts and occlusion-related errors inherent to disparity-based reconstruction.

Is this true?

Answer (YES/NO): YES